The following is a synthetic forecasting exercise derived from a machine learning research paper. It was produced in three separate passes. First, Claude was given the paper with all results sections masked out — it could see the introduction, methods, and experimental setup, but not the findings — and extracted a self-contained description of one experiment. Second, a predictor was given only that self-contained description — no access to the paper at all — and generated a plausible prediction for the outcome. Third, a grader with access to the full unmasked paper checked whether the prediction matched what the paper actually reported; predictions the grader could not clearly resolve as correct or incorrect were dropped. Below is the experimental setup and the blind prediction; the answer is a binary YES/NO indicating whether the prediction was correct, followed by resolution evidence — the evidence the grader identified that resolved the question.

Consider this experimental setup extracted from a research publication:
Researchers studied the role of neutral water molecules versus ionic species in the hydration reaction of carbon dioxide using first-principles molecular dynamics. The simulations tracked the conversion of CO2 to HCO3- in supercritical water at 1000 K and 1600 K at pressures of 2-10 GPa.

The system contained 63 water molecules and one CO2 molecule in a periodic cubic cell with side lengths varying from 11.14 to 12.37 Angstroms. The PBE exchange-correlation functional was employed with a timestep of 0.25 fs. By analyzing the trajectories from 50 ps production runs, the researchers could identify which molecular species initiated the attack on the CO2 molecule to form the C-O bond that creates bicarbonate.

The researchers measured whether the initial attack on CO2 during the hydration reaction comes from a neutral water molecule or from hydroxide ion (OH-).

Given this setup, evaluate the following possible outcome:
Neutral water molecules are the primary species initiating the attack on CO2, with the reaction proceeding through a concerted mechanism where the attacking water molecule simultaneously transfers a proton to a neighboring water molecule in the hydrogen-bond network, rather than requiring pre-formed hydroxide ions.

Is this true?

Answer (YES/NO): YES